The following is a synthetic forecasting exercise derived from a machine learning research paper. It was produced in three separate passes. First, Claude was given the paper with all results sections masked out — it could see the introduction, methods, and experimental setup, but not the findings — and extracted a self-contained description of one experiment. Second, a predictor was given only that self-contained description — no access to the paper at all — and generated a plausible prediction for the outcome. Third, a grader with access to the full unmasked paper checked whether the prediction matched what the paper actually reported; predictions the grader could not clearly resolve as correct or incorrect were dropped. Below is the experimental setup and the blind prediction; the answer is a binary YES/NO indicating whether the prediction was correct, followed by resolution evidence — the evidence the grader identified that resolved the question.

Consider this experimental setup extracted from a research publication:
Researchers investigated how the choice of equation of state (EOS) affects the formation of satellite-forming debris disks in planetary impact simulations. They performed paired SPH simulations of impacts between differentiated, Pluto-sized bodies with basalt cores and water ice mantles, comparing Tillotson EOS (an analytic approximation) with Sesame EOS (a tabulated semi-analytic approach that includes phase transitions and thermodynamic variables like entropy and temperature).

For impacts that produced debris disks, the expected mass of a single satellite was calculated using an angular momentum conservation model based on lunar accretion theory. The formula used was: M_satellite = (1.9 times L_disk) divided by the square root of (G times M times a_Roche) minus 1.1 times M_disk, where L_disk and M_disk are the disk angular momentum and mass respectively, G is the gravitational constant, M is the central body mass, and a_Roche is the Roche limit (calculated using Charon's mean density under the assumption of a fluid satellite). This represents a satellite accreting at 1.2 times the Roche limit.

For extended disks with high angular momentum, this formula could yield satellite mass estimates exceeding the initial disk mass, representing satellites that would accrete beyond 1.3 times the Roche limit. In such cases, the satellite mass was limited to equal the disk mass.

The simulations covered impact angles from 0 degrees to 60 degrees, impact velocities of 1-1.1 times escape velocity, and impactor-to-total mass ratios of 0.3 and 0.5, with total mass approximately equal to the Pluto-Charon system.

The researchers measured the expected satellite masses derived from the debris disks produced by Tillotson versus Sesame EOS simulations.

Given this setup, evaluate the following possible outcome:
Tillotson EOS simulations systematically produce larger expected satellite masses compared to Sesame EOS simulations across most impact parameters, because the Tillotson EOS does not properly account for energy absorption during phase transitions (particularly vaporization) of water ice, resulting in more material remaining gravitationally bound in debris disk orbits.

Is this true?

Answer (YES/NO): NO